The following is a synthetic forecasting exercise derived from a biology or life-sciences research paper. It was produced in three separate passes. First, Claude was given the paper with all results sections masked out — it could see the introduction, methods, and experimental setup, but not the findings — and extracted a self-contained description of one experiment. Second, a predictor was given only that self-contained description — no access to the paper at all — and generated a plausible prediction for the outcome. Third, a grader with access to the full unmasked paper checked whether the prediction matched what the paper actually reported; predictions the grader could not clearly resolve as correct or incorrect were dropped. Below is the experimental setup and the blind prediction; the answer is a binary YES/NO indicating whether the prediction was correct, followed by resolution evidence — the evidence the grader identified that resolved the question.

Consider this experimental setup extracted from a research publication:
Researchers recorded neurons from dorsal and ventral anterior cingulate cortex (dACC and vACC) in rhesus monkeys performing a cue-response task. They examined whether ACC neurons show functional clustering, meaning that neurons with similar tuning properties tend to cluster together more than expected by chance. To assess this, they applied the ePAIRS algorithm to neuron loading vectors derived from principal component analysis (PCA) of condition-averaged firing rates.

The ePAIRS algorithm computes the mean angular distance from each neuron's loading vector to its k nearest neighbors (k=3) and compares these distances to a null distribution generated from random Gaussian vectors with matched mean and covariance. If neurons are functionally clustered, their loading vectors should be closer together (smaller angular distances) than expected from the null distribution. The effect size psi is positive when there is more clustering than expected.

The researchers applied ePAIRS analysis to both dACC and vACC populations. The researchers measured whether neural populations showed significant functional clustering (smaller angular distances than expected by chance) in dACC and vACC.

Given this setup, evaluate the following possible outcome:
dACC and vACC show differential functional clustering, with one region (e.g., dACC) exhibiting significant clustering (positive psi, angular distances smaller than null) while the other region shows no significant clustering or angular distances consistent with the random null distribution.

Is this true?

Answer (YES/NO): NO